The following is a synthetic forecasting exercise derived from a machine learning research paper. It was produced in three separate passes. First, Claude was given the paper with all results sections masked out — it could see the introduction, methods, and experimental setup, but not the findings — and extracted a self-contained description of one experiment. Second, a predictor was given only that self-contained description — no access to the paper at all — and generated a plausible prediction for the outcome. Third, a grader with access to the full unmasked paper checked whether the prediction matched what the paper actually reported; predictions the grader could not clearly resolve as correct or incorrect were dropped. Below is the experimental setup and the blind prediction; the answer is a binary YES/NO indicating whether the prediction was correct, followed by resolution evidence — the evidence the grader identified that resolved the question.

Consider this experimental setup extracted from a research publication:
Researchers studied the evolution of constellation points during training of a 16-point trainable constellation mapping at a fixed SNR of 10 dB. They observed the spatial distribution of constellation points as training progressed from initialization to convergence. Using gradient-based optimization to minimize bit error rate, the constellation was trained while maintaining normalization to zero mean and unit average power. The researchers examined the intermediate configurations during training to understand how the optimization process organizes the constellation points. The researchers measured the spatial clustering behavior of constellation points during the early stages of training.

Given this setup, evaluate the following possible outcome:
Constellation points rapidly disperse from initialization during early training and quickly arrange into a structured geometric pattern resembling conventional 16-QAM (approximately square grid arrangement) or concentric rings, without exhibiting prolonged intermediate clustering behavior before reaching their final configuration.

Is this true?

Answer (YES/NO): NO